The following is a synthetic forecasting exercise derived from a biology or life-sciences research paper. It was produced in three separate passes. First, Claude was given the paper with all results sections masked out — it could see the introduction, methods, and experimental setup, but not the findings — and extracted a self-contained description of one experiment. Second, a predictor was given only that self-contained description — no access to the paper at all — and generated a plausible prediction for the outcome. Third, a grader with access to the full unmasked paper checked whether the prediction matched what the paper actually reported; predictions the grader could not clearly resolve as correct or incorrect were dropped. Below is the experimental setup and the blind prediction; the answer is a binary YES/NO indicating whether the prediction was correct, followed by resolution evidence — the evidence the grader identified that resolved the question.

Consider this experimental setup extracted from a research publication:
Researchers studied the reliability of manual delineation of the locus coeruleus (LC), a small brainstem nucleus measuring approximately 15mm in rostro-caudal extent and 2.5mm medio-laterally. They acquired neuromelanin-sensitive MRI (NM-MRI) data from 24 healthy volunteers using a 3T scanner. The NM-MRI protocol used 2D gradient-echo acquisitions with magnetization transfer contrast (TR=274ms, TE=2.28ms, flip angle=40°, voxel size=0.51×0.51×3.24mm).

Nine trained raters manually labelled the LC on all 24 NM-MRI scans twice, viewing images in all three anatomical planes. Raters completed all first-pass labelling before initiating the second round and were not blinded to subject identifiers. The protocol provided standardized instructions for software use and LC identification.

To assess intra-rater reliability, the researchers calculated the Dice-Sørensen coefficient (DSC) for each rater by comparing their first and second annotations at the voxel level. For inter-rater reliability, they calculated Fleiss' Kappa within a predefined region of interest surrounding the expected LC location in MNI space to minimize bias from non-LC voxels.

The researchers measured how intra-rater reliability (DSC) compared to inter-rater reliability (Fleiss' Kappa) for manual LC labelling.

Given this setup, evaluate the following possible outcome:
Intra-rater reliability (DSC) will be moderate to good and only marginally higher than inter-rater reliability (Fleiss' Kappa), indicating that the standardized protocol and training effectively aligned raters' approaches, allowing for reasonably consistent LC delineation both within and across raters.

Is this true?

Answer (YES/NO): NO